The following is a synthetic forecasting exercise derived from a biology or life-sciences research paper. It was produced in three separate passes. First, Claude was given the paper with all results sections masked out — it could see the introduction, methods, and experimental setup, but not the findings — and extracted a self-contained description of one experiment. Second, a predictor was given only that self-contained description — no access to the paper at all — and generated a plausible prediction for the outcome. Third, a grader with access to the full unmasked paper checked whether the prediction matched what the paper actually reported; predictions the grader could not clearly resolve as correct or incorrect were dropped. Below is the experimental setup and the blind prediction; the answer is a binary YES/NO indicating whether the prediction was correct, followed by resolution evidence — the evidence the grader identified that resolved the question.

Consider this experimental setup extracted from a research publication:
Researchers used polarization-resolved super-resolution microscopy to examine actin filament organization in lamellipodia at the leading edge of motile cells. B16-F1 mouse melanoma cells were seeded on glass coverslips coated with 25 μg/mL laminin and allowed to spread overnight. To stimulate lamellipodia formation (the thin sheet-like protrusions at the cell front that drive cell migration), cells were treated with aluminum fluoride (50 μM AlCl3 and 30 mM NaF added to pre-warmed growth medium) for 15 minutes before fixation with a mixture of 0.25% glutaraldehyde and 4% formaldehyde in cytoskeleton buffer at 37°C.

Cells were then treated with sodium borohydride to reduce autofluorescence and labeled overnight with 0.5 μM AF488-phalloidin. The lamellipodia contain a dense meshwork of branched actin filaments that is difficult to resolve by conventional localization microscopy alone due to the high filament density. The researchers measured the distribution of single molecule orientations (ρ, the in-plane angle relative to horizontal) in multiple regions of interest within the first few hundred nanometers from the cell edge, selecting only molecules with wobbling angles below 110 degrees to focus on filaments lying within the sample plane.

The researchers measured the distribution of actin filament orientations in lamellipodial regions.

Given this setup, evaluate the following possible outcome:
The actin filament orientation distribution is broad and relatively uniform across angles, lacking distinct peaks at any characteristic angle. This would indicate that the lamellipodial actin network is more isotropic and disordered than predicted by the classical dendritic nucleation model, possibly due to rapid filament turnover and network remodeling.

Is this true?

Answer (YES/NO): NO